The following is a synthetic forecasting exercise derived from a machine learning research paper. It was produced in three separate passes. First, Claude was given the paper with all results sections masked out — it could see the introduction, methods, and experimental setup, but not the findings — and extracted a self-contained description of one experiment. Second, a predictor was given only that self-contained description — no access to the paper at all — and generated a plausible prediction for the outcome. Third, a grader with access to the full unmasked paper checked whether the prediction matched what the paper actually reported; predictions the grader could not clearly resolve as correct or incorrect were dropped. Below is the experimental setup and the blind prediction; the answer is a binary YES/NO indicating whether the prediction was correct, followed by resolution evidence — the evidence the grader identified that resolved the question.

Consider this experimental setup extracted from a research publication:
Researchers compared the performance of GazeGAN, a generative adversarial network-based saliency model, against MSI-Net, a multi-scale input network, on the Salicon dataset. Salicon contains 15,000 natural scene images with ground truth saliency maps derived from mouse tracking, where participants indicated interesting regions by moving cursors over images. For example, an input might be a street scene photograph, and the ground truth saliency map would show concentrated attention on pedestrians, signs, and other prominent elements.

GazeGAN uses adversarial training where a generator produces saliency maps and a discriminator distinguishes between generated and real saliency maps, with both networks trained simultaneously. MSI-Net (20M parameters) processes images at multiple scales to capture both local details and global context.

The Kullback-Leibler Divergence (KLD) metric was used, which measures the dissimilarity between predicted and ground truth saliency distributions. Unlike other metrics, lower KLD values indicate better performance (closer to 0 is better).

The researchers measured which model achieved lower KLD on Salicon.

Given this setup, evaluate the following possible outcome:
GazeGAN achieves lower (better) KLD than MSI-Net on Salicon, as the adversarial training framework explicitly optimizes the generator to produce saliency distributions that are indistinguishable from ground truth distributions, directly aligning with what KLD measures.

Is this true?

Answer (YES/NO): NO